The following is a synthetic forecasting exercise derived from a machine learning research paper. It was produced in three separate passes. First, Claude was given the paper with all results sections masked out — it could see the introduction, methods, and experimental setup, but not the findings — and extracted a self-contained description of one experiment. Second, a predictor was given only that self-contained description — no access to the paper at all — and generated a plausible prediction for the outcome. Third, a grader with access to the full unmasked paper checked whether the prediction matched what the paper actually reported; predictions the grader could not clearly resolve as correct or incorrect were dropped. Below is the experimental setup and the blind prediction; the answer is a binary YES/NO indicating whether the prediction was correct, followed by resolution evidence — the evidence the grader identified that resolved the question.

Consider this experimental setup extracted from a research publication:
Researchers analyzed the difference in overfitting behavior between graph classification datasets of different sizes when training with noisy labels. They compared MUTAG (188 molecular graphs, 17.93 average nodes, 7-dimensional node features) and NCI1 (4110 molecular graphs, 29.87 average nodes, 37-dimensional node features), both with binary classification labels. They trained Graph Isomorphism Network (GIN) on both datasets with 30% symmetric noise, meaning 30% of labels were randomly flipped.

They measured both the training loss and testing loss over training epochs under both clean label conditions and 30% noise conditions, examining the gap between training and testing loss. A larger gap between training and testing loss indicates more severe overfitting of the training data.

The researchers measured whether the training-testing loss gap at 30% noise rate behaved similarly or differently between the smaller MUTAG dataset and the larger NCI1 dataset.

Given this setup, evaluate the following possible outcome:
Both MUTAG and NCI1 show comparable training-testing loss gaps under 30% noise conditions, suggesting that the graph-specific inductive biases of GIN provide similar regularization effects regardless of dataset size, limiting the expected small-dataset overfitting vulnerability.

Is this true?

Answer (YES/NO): NO